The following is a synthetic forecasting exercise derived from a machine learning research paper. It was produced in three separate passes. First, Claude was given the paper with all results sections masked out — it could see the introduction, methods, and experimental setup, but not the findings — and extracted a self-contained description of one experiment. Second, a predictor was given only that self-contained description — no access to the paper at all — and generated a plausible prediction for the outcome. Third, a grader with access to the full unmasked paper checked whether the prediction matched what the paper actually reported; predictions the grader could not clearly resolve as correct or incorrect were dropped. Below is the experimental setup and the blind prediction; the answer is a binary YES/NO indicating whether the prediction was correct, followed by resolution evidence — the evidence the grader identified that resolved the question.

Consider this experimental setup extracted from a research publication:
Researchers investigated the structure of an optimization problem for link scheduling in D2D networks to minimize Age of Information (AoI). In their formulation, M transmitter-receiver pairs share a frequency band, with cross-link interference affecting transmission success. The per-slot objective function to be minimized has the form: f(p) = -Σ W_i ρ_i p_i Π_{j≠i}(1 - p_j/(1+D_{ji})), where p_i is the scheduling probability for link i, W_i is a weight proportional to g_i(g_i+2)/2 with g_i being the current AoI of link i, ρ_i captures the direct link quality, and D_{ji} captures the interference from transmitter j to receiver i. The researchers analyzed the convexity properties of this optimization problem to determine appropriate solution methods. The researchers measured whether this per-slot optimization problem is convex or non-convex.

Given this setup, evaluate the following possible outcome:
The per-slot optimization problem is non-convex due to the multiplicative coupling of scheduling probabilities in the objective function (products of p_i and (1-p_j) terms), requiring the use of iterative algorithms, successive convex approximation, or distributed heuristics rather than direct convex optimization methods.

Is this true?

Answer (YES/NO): NO